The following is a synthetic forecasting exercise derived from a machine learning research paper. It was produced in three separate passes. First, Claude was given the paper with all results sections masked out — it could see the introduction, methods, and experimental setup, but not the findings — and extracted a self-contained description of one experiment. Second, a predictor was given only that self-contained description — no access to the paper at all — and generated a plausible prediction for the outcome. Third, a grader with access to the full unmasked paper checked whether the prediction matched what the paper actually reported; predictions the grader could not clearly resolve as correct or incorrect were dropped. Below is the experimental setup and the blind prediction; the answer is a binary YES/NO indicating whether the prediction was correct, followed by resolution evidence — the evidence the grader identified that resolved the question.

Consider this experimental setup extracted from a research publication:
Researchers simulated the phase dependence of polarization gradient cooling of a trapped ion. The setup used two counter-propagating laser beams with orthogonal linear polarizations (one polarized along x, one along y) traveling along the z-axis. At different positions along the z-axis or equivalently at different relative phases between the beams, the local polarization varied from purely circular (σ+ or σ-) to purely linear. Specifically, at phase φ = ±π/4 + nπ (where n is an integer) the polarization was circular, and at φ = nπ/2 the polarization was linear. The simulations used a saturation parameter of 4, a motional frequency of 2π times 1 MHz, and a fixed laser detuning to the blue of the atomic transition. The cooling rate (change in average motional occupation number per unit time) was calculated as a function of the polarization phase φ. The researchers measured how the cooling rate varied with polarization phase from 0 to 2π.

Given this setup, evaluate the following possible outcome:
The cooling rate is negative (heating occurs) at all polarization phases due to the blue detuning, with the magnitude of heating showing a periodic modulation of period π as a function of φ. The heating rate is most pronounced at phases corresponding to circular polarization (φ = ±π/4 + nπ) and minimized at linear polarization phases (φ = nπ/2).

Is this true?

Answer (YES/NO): NO